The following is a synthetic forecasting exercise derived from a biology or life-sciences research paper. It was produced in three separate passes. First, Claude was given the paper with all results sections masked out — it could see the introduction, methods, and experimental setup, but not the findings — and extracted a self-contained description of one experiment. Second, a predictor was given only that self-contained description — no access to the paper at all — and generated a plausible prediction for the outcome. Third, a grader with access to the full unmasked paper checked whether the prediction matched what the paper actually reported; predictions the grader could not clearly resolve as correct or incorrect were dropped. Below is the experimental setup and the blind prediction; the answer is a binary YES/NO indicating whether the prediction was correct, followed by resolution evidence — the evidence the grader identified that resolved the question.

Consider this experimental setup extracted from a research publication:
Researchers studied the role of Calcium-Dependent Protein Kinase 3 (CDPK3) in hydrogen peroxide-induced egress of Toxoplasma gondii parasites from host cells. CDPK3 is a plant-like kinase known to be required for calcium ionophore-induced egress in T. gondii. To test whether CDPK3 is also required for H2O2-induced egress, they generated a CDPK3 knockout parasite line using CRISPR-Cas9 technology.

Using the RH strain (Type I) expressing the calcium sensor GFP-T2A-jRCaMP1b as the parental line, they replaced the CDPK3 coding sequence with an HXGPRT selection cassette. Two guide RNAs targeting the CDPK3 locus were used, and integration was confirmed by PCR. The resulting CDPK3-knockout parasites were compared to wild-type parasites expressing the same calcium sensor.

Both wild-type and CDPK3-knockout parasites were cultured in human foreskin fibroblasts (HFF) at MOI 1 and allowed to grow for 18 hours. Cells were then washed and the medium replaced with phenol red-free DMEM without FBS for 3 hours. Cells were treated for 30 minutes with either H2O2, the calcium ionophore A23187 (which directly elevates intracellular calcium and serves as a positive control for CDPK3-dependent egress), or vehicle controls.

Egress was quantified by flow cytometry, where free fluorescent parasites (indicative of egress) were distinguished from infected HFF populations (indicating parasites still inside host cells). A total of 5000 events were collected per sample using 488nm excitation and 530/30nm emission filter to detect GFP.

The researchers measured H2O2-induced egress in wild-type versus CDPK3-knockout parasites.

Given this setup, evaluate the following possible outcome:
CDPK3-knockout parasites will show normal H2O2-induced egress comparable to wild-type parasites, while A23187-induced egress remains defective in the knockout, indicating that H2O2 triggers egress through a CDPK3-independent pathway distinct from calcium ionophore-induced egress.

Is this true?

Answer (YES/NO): NO